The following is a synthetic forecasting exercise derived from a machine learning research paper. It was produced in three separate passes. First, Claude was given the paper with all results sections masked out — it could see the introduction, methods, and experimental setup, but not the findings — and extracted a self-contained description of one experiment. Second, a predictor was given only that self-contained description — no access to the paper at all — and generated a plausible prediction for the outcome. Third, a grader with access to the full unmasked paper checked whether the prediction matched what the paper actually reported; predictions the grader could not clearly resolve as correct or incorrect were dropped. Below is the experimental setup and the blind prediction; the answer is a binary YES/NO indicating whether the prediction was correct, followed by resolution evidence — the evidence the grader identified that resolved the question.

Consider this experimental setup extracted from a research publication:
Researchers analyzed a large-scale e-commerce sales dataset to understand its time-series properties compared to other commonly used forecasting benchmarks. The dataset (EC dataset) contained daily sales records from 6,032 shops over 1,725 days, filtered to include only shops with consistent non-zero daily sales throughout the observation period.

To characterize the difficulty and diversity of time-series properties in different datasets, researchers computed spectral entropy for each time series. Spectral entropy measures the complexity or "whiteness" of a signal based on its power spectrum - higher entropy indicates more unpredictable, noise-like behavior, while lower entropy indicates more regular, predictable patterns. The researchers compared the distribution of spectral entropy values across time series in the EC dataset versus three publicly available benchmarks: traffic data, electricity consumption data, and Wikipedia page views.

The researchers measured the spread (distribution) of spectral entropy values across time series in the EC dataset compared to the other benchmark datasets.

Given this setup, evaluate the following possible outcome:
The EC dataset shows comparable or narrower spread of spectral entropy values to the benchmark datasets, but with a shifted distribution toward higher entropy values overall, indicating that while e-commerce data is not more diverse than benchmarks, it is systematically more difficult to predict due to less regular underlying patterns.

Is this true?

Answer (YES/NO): NO